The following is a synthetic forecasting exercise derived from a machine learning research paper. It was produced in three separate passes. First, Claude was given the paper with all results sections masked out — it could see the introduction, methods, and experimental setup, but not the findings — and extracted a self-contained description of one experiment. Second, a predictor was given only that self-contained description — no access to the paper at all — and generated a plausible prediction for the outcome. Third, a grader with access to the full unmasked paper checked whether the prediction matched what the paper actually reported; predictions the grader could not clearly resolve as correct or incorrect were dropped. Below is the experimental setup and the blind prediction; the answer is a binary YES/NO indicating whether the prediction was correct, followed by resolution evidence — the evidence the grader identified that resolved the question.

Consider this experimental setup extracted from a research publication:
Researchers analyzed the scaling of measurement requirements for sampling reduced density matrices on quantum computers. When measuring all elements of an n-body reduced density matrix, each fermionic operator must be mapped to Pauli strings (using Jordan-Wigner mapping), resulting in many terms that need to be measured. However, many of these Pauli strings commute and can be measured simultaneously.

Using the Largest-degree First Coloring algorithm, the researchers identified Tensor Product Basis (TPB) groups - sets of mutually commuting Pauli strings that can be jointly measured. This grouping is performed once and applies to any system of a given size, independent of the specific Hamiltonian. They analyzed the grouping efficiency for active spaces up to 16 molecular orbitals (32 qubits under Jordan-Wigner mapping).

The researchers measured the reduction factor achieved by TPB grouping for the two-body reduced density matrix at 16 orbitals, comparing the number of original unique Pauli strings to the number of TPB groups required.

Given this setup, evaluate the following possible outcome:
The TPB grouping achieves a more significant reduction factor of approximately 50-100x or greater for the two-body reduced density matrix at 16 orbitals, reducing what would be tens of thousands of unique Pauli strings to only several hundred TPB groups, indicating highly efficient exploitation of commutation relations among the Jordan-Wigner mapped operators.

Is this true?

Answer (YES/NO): YES